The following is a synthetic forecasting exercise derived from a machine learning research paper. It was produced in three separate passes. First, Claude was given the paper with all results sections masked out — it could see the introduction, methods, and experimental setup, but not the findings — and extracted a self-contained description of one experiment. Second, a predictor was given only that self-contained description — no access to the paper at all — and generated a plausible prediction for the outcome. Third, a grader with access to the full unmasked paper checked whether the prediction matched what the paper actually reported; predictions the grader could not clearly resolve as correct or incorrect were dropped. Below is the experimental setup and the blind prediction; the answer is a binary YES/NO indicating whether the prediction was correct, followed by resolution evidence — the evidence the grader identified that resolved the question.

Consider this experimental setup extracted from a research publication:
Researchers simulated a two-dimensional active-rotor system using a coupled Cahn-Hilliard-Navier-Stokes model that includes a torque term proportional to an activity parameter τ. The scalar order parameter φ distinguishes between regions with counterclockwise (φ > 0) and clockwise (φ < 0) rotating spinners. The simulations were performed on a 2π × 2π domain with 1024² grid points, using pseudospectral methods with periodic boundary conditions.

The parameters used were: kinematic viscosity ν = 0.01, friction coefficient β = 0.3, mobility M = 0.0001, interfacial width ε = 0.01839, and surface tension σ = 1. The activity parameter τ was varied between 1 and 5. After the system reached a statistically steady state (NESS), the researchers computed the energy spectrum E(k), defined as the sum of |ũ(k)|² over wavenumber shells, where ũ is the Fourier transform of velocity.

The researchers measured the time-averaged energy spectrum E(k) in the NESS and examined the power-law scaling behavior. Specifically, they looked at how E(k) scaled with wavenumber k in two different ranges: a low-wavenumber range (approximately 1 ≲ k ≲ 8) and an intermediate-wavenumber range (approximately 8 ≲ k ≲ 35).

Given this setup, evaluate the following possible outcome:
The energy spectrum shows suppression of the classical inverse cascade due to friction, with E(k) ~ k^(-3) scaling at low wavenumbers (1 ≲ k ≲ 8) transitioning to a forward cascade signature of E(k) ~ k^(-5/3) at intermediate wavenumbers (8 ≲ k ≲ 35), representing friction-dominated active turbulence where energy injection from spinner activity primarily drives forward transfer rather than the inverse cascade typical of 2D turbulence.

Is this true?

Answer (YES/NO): NO